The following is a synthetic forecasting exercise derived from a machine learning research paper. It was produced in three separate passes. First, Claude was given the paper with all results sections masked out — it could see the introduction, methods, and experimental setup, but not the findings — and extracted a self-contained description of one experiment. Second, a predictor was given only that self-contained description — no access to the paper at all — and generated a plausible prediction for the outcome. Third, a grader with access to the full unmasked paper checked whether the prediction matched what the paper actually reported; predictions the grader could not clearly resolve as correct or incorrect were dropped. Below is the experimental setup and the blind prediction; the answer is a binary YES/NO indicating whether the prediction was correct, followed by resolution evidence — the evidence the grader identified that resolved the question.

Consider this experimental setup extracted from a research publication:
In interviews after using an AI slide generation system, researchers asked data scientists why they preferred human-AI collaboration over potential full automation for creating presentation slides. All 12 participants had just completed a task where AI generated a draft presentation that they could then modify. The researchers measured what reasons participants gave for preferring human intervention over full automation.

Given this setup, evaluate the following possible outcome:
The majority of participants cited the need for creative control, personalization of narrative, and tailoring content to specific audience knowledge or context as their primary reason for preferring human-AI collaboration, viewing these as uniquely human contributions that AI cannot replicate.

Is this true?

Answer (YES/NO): NO